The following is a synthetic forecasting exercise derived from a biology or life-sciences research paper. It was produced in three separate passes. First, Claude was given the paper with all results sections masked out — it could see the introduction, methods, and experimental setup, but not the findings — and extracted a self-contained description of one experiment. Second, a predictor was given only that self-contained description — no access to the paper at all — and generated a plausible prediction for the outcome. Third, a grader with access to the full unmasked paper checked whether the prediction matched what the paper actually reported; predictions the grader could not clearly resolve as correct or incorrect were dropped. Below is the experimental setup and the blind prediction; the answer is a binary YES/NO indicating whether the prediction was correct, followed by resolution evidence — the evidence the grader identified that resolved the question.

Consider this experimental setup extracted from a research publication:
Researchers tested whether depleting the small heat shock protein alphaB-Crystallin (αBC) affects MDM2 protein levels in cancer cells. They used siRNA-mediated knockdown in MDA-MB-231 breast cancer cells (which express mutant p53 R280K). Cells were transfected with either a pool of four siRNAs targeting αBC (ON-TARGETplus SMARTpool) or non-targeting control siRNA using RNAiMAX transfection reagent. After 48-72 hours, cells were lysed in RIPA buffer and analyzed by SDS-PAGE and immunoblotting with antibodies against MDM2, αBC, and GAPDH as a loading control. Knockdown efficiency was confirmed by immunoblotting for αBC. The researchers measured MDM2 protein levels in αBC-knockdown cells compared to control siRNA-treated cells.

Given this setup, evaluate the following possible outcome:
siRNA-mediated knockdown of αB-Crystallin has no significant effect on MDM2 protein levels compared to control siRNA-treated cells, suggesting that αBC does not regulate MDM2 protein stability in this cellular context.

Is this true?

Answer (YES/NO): NO